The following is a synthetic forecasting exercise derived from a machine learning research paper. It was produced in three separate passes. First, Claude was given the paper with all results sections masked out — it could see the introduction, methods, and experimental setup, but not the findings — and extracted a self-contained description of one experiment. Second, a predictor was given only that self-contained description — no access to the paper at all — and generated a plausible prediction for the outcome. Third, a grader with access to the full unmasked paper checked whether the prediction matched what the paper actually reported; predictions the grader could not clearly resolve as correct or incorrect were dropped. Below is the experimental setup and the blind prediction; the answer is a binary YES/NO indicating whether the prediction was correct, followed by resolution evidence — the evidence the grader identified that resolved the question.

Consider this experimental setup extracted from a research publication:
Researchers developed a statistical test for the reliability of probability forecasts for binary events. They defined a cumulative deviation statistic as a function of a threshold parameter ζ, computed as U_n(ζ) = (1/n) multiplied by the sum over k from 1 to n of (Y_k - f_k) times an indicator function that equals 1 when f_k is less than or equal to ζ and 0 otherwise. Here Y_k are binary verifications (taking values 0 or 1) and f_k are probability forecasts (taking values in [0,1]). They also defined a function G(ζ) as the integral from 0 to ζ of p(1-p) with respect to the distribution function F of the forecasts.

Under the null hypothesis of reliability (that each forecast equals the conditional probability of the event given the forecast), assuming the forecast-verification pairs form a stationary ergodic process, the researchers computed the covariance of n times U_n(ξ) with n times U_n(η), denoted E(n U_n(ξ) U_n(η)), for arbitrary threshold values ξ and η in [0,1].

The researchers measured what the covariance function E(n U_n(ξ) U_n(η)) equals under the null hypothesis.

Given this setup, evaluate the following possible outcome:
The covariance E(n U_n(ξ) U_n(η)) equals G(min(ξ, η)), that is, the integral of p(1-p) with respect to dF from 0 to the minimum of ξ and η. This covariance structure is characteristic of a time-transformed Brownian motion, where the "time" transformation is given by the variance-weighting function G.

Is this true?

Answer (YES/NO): YES